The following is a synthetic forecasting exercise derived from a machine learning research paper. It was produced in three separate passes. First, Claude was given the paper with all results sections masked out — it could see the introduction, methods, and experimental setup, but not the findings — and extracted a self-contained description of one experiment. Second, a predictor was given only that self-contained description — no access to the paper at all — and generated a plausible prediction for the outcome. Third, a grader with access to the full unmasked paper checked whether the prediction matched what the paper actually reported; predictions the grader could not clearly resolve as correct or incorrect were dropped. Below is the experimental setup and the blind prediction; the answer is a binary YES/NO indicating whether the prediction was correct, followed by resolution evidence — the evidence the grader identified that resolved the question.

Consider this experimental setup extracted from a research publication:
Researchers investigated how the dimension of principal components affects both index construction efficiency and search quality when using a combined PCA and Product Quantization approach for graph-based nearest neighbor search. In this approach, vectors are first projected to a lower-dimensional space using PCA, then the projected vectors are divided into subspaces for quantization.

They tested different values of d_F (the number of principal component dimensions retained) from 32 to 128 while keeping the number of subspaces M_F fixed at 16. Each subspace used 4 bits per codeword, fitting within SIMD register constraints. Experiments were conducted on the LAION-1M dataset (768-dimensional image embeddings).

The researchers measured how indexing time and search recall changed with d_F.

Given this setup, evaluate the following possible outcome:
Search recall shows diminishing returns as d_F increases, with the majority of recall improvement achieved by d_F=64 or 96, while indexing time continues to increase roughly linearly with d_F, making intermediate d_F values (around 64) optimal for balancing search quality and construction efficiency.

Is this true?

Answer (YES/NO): NO